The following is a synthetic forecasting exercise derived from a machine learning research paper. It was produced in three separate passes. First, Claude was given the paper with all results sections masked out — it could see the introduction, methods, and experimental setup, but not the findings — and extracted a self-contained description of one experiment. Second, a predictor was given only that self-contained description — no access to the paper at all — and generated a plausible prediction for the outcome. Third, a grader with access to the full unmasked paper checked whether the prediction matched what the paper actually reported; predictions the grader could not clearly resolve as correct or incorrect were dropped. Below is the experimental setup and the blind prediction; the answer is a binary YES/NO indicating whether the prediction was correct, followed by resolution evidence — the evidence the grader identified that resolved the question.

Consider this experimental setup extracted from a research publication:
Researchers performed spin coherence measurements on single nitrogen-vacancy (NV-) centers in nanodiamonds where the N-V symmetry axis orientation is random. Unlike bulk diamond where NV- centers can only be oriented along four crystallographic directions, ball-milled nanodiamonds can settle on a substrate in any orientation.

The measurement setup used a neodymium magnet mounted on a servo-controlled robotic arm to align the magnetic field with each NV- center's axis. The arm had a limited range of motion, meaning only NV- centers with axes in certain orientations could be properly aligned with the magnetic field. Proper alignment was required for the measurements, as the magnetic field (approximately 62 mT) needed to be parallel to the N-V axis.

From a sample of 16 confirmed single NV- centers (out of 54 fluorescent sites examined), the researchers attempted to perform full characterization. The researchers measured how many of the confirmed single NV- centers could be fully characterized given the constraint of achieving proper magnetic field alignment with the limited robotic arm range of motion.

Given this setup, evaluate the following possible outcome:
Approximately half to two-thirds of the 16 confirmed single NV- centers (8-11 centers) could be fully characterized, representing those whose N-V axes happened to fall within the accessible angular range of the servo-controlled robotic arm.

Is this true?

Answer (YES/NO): NO